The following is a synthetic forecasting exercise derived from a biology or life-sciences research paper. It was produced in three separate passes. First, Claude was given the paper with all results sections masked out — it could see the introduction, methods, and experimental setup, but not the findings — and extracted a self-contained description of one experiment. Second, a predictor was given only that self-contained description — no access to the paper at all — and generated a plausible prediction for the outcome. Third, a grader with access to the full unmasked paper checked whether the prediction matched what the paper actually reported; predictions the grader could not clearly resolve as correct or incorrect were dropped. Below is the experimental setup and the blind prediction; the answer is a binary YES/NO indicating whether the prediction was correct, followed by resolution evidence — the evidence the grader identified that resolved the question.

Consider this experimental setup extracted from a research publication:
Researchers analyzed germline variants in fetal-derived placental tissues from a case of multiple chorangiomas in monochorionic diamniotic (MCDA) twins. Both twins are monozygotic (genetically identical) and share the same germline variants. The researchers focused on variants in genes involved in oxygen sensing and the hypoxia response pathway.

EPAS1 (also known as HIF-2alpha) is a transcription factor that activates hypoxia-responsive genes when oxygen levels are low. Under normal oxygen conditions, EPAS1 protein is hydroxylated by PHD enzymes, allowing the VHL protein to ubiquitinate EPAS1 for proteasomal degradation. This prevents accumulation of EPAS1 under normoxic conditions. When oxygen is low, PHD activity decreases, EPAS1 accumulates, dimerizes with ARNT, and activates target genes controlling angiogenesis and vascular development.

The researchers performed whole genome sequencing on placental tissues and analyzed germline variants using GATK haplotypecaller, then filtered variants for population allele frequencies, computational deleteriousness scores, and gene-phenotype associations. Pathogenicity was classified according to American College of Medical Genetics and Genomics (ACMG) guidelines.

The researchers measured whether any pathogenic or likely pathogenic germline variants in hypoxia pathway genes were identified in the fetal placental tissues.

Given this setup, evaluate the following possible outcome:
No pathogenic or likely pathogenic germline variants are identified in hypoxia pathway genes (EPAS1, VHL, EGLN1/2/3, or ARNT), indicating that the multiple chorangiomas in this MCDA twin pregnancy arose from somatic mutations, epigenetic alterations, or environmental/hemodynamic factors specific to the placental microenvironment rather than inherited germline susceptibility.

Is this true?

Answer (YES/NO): NO